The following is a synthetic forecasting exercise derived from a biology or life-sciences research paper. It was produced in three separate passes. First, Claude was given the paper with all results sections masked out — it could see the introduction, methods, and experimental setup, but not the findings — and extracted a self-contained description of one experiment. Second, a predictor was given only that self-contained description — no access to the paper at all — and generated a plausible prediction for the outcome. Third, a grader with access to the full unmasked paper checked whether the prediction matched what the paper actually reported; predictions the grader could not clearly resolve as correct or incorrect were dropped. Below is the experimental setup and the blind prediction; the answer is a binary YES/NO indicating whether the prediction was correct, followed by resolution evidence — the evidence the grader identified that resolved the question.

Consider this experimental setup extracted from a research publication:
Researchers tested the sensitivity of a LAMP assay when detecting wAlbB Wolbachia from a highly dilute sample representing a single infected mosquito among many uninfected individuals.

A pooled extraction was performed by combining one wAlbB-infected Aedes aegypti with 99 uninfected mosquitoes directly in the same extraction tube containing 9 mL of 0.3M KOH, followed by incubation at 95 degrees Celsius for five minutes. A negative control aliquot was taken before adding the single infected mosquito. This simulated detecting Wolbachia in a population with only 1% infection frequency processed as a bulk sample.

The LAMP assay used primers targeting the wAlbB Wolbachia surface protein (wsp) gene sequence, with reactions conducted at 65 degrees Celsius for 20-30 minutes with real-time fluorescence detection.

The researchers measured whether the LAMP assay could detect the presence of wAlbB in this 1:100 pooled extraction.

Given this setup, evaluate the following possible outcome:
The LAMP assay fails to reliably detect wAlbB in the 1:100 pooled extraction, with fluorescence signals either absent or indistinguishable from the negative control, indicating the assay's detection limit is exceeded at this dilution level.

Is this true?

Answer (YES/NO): NO